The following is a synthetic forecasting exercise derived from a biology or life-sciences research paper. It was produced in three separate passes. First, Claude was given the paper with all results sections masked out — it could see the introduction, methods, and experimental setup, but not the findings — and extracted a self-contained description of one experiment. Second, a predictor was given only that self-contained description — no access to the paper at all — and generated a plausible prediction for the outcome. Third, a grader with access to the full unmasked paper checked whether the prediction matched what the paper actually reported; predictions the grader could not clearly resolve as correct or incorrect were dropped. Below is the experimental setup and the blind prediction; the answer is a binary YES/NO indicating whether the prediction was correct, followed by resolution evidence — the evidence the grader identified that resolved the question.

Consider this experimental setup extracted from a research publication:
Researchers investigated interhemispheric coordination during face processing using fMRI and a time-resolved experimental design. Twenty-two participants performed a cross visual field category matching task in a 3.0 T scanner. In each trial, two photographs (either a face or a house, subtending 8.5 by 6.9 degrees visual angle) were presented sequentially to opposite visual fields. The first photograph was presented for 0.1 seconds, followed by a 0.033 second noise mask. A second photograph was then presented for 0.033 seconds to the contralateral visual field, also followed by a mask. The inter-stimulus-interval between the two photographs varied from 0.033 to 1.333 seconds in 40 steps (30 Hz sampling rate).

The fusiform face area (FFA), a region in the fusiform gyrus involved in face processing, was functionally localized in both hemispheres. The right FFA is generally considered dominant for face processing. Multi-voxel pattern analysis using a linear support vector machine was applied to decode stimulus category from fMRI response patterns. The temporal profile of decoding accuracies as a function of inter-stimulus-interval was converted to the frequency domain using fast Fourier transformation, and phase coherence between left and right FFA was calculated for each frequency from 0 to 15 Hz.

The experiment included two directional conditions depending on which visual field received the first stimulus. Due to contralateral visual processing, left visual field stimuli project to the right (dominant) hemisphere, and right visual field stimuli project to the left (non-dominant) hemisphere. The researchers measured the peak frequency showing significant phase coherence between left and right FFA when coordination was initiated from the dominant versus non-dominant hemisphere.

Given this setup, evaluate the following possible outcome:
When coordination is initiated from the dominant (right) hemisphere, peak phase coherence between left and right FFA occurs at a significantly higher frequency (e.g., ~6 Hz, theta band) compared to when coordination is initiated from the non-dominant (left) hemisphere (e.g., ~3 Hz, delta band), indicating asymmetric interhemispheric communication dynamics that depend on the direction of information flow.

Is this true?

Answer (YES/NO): NO